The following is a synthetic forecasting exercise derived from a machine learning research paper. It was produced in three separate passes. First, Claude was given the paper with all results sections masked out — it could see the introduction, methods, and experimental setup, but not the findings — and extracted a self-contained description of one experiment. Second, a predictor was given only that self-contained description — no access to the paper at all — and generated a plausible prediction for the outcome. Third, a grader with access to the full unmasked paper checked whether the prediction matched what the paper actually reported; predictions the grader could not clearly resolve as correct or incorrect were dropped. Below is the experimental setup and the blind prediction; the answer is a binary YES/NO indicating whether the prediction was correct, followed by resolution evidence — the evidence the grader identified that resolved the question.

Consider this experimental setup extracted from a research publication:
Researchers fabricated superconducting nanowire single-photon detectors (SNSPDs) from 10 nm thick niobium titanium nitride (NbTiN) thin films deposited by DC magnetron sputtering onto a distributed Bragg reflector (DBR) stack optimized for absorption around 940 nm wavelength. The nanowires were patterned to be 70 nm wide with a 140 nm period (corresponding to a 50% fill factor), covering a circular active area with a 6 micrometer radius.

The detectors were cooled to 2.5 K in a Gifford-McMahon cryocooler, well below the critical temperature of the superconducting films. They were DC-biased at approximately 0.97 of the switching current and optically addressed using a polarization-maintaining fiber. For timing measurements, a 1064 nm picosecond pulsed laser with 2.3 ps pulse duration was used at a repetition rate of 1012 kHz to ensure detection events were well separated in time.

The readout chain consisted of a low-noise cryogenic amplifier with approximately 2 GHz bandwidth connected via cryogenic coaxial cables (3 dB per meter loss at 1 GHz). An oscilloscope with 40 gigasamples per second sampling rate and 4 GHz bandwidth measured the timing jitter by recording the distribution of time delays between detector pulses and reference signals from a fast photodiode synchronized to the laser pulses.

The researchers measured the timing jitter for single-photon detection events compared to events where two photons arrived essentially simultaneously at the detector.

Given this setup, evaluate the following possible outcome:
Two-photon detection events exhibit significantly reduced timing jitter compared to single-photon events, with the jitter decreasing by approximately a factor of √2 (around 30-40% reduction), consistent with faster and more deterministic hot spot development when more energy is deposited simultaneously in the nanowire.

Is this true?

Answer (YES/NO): YES